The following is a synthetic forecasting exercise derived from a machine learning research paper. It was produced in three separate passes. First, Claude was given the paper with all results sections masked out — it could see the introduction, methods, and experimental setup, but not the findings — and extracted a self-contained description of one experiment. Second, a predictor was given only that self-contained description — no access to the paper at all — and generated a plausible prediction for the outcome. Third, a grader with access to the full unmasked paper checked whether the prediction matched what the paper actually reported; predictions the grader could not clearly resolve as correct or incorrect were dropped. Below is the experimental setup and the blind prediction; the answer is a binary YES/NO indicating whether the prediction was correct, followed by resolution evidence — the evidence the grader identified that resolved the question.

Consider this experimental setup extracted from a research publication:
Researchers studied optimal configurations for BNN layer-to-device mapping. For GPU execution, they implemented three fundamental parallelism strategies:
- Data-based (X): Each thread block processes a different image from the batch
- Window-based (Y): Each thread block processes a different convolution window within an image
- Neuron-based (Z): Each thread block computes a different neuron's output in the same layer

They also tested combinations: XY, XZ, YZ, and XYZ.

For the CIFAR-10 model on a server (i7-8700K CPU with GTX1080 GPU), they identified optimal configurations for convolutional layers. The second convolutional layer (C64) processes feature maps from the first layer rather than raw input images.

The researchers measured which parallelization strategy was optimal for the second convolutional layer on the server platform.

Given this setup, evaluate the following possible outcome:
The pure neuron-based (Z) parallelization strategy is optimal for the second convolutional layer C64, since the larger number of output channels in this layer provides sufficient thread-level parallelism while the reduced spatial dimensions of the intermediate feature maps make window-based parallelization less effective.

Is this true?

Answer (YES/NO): YES